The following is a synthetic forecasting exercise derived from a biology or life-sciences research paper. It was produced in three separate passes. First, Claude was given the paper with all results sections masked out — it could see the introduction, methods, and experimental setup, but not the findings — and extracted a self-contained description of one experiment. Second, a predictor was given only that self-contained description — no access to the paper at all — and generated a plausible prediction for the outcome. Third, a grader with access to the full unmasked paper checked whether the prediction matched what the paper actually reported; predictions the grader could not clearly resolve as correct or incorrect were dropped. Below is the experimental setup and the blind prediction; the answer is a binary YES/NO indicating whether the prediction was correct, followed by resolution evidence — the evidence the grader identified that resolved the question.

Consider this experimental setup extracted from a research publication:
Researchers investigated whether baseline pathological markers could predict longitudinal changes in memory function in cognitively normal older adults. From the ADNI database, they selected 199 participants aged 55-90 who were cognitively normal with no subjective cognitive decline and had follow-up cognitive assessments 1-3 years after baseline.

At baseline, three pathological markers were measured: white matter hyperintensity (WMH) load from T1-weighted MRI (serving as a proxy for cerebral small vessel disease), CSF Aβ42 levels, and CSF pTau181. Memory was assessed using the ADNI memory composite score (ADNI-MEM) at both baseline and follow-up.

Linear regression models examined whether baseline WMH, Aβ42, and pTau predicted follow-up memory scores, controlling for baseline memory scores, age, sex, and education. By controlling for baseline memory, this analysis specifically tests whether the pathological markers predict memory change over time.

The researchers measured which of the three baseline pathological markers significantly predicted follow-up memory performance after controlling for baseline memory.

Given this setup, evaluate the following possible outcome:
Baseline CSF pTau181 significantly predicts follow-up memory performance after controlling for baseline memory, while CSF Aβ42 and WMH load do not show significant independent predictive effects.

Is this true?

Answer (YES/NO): NO